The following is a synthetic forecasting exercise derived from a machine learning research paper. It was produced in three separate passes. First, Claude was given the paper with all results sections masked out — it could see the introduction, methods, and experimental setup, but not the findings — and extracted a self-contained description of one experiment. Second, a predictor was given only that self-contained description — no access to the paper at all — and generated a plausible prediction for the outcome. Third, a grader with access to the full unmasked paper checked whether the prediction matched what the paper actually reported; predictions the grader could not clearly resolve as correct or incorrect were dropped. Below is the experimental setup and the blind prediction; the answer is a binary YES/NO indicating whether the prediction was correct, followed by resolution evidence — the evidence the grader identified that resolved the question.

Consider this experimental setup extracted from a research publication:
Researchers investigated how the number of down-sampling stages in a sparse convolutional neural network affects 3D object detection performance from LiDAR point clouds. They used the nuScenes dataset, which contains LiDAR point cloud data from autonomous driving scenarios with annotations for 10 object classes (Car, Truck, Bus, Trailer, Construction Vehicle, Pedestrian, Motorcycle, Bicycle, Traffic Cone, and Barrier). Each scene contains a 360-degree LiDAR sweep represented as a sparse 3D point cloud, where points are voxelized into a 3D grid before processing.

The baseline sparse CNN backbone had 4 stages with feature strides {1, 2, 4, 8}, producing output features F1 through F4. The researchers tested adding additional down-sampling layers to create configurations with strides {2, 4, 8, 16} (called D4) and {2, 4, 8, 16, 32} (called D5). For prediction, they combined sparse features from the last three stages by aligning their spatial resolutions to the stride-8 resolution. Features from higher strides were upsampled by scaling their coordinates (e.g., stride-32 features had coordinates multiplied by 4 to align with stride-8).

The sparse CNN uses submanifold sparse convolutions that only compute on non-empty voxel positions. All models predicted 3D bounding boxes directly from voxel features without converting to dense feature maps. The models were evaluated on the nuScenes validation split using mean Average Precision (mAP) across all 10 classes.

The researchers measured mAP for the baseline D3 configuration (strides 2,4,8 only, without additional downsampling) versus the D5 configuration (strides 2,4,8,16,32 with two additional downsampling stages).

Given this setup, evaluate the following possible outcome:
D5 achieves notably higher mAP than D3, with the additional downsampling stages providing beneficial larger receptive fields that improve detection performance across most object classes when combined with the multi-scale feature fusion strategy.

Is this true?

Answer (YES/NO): YES